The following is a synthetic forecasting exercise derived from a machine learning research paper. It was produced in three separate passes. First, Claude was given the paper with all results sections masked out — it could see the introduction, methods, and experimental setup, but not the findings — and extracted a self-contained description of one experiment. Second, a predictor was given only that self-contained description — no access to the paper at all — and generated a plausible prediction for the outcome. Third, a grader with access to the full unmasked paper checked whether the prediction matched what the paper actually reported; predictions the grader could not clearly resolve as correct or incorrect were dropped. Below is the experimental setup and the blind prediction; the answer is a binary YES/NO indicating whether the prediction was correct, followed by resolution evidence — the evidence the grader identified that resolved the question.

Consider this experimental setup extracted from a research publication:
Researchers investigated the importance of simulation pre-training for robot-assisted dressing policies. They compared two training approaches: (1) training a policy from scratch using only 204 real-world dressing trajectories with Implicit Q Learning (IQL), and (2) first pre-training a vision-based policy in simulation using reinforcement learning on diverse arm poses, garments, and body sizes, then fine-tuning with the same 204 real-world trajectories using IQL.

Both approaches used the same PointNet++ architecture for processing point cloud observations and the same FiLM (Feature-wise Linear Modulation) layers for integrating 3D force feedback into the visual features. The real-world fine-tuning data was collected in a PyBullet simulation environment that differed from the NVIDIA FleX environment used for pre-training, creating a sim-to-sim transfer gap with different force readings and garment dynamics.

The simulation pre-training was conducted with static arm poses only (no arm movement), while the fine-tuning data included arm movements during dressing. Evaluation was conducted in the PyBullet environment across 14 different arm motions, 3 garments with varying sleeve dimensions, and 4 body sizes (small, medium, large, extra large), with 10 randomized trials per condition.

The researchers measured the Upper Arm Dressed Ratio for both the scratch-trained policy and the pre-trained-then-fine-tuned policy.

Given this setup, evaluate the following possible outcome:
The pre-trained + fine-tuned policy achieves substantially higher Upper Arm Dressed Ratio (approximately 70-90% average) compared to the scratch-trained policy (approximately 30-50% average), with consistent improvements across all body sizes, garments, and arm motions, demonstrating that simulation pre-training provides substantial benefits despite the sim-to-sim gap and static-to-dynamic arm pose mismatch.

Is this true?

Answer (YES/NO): NO